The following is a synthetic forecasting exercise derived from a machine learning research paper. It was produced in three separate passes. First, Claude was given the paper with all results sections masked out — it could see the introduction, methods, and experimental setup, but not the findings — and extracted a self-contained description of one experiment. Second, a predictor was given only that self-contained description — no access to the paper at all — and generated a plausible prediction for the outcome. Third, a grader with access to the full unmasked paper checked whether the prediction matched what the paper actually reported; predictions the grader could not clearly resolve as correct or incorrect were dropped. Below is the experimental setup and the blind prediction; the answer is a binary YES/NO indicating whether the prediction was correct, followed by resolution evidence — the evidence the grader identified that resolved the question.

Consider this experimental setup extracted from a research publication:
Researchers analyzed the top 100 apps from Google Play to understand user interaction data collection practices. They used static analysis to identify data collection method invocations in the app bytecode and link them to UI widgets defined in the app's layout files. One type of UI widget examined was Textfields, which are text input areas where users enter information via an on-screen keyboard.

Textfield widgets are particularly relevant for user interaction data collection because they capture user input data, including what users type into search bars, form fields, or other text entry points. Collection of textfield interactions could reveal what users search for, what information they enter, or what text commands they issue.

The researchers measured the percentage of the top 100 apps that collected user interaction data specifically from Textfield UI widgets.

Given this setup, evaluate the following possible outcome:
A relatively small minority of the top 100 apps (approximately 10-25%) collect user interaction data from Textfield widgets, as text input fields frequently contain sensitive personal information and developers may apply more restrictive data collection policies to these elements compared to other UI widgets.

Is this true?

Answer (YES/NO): NO